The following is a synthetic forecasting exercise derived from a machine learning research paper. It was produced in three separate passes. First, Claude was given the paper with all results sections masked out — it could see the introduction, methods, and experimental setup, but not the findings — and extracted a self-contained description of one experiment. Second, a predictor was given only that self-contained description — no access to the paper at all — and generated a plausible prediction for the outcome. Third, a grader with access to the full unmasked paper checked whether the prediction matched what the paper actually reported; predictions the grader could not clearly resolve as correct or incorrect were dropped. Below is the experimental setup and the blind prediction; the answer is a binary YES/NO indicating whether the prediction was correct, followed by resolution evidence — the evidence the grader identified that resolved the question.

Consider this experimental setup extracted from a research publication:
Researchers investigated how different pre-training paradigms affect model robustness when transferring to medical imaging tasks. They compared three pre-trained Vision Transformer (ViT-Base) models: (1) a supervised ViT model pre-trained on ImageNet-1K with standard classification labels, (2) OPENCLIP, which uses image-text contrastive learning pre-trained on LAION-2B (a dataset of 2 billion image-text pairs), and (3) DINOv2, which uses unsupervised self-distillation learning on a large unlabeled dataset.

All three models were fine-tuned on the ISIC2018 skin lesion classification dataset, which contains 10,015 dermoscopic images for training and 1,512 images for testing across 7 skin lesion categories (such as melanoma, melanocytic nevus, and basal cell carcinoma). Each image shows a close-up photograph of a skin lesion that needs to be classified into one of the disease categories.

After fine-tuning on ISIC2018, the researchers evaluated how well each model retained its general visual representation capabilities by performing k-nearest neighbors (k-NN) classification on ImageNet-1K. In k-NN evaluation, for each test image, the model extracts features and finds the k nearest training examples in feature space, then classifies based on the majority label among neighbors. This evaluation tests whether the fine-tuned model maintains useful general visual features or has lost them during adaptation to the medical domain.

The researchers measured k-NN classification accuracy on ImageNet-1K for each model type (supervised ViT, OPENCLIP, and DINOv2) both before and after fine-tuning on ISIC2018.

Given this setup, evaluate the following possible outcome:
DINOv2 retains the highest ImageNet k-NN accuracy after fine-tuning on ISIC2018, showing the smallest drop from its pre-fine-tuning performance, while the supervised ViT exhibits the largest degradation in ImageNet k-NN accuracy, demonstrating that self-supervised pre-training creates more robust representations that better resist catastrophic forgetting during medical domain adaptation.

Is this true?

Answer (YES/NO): NO